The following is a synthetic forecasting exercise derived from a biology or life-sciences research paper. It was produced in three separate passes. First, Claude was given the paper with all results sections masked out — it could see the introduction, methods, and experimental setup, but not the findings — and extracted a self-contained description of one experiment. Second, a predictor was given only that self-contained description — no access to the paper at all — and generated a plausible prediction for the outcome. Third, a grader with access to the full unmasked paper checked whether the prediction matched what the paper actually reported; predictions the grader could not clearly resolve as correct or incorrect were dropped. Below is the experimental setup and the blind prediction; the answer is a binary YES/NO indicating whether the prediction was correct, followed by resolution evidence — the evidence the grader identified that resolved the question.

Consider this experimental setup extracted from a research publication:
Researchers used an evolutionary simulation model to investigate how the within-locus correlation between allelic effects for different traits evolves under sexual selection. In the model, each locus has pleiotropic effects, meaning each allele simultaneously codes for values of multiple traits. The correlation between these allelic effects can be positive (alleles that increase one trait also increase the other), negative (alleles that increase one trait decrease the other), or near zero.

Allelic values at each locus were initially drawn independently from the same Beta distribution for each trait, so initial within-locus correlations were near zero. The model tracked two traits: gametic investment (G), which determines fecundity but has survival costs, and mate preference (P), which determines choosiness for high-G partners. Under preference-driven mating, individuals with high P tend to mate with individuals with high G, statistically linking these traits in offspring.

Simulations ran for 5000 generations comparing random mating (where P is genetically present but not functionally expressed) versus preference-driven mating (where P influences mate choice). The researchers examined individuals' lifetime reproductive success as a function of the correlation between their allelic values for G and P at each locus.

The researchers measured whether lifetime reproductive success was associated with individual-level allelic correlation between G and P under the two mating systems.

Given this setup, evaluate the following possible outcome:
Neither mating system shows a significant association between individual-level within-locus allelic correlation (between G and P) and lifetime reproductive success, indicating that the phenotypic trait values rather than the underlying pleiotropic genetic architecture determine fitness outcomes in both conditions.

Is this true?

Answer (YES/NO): NO